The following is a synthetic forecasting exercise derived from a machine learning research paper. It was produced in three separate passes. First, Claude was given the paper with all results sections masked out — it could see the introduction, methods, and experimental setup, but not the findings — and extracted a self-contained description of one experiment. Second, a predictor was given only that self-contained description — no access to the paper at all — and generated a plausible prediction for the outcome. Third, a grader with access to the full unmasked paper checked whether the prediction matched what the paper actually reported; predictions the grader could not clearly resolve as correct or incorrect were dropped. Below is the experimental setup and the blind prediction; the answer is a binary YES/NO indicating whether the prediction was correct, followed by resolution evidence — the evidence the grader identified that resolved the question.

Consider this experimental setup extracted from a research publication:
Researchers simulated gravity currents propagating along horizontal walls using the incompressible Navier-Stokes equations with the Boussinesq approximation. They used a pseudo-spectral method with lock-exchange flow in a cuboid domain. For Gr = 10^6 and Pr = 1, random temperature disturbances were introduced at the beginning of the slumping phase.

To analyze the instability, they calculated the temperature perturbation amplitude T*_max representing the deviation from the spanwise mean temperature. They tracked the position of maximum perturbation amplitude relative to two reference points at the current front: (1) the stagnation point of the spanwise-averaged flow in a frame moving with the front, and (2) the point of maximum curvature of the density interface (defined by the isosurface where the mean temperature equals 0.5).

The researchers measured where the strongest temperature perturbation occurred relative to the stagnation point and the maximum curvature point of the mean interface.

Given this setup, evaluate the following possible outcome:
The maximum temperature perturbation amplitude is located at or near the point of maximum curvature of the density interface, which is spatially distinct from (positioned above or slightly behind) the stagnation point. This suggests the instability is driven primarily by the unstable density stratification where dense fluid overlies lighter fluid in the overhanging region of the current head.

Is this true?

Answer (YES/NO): NO